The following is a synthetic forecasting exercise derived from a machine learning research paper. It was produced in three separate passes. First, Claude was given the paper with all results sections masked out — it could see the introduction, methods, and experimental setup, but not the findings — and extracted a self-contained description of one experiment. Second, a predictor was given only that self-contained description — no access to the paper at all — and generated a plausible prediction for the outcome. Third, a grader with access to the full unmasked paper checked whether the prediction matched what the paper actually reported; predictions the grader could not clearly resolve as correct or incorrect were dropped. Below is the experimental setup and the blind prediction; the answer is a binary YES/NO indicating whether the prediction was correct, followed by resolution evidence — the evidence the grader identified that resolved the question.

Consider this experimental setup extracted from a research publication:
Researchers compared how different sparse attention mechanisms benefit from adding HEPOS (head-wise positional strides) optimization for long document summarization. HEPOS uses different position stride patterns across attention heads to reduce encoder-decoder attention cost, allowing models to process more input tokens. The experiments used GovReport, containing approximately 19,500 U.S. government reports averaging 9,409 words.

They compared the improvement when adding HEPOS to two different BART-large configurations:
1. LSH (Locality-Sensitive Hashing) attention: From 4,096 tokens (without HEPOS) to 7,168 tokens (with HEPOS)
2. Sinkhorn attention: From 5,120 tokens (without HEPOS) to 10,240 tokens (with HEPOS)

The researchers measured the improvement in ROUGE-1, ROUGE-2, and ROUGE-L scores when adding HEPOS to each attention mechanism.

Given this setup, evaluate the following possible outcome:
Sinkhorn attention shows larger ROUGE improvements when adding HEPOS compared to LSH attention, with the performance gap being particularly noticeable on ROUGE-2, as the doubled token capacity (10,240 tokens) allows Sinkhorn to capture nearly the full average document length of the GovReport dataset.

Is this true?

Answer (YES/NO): YES